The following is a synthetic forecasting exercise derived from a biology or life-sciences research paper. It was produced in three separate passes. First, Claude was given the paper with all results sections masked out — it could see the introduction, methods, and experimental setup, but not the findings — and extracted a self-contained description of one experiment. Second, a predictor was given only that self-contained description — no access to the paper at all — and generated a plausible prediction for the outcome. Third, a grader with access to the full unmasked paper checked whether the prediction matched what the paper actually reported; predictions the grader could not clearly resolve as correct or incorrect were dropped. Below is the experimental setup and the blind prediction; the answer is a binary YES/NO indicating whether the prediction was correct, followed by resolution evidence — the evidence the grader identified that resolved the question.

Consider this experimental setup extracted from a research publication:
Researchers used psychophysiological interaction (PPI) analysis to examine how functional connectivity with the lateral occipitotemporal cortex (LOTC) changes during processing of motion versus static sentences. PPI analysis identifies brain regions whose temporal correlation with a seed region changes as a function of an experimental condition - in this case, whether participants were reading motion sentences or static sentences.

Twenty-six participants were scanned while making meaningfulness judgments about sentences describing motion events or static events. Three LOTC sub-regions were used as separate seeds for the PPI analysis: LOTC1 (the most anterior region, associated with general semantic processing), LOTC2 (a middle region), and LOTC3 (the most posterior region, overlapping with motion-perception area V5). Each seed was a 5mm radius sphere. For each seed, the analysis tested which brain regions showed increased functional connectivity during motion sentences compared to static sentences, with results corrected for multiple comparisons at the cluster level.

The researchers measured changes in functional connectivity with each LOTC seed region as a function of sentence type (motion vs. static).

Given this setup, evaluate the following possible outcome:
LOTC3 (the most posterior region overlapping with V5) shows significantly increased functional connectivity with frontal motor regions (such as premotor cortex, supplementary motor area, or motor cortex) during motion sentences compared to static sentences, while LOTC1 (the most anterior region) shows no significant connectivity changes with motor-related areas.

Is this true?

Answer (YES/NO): YES